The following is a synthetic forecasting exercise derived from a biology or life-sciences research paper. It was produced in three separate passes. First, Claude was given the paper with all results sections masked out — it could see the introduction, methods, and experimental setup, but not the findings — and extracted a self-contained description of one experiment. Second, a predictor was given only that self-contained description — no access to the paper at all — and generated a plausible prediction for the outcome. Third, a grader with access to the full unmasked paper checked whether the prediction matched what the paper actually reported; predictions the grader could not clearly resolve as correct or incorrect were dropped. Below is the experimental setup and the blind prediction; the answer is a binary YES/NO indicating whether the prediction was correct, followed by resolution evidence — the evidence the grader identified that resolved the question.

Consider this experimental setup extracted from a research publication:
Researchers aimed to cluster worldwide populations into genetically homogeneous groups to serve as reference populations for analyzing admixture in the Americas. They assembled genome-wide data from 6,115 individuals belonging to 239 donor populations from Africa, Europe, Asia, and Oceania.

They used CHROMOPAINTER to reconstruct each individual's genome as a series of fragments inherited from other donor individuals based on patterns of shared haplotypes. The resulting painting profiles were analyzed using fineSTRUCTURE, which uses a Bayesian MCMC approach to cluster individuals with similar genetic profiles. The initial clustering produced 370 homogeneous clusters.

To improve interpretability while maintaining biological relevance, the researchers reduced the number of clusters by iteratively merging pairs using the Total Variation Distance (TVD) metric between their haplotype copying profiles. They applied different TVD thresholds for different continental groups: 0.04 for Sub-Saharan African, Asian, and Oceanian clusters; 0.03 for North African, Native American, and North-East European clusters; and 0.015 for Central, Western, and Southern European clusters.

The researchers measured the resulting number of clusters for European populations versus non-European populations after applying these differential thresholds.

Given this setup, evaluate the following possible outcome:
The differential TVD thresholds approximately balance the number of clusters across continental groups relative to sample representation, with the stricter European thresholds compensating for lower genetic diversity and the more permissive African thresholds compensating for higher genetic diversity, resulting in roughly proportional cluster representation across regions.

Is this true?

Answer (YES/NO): NO